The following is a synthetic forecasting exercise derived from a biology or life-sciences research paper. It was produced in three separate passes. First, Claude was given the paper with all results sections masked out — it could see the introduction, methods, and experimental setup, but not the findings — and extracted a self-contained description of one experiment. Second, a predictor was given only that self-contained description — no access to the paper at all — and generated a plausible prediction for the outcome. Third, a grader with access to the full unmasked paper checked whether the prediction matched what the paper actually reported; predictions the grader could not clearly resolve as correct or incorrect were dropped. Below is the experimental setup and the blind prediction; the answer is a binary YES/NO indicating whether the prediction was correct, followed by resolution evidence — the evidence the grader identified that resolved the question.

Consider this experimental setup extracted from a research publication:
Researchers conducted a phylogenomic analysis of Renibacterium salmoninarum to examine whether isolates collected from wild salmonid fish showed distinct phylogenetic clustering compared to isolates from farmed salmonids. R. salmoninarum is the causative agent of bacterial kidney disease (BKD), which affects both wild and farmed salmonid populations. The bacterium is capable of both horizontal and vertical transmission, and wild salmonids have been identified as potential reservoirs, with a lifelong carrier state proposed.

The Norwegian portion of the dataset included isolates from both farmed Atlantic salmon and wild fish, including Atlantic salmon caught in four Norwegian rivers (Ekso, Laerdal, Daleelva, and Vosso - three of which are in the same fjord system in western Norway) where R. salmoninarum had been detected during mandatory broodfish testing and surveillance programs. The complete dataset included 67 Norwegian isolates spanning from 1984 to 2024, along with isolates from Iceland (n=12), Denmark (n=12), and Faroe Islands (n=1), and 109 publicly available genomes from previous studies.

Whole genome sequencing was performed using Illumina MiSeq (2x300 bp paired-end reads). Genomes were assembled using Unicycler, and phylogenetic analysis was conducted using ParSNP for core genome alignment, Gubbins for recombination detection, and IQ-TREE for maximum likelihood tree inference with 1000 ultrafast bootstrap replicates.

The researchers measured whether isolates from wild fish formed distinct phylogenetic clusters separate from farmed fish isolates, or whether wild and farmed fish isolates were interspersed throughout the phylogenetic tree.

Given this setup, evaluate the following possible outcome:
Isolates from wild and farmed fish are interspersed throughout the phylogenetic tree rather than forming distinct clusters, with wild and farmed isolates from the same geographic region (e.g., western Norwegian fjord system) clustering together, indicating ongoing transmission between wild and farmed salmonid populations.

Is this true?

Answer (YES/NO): YES